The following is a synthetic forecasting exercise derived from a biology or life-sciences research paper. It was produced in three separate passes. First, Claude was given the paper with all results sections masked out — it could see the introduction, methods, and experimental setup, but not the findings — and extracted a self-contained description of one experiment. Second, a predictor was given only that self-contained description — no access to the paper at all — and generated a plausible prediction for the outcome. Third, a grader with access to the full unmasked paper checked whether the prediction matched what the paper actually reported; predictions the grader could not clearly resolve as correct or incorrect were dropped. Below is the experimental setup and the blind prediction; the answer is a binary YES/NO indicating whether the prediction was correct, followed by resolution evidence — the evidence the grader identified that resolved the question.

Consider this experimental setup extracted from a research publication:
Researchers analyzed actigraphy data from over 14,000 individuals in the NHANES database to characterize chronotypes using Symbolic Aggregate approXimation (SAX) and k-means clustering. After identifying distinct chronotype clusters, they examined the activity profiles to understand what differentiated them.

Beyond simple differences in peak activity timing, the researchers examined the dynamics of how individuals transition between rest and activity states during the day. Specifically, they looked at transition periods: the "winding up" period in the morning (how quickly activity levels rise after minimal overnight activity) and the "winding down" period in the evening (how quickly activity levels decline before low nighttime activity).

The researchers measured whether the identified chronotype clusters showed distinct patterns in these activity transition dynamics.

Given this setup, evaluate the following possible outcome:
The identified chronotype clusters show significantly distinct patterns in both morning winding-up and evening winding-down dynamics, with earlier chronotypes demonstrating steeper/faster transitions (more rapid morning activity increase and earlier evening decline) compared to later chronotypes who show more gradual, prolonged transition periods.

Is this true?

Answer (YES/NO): NO